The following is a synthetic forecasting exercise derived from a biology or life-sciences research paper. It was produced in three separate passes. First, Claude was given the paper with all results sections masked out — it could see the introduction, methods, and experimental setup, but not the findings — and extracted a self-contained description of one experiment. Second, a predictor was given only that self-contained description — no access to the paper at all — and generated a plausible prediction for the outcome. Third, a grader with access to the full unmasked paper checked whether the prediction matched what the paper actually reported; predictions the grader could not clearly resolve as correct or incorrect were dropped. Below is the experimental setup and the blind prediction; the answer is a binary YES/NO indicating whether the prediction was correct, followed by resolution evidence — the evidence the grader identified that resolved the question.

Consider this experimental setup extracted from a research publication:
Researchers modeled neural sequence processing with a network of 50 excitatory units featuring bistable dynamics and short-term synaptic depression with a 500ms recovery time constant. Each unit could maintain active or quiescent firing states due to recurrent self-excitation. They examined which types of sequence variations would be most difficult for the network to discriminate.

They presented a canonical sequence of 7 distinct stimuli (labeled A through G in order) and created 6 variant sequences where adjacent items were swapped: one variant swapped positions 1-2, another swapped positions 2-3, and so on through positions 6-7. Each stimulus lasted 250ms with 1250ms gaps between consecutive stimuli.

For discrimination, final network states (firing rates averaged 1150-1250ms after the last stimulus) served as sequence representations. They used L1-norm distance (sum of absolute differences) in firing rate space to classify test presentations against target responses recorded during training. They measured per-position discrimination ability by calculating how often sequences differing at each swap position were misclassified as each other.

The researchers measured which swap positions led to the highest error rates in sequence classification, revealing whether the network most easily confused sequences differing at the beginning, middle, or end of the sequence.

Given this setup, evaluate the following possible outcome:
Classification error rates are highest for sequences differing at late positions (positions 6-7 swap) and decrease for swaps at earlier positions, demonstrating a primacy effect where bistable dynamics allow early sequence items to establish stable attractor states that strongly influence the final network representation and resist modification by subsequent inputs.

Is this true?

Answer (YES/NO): NO